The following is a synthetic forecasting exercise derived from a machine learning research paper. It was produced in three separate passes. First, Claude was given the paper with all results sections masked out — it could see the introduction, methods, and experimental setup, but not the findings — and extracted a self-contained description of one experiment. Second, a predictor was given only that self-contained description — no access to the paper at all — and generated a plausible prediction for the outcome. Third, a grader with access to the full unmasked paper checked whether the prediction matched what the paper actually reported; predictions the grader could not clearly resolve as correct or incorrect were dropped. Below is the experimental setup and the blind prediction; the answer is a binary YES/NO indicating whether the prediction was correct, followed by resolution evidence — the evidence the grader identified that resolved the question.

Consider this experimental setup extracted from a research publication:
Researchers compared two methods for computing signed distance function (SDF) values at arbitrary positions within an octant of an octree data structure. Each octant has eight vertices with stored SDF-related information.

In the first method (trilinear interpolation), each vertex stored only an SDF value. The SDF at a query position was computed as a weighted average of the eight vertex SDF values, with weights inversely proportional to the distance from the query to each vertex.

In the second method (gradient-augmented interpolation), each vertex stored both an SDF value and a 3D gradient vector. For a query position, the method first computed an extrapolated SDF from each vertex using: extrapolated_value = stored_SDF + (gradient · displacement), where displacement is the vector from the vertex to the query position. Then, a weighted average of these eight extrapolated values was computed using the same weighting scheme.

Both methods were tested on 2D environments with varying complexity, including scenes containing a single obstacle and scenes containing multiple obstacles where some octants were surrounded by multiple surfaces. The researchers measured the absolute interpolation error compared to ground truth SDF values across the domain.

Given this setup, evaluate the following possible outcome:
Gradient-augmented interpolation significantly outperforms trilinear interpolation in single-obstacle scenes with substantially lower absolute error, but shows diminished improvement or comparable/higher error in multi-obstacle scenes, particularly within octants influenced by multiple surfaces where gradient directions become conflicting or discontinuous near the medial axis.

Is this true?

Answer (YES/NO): NO